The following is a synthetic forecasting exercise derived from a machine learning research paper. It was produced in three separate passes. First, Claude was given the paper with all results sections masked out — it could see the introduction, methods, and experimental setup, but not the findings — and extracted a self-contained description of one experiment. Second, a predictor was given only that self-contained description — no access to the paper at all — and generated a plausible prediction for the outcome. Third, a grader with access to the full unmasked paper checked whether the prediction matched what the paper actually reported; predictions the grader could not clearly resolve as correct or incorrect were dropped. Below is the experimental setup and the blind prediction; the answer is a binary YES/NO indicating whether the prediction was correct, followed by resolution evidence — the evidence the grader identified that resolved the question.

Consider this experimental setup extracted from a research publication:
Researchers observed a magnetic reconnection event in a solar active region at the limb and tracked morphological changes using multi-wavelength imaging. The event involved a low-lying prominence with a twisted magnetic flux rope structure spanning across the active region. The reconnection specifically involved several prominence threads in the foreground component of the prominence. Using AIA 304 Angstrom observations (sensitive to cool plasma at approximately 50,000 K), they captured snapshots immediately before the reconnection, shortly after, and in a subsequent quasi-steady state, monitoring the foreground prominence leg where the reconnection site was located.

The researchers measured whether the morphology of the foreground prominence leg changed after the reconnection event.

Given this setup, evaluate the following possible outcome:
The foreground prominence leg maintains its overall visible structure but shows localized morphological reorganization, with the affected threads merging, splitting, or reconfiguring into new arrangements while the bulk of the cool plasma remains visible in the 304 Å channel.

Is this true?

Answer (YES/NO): YES